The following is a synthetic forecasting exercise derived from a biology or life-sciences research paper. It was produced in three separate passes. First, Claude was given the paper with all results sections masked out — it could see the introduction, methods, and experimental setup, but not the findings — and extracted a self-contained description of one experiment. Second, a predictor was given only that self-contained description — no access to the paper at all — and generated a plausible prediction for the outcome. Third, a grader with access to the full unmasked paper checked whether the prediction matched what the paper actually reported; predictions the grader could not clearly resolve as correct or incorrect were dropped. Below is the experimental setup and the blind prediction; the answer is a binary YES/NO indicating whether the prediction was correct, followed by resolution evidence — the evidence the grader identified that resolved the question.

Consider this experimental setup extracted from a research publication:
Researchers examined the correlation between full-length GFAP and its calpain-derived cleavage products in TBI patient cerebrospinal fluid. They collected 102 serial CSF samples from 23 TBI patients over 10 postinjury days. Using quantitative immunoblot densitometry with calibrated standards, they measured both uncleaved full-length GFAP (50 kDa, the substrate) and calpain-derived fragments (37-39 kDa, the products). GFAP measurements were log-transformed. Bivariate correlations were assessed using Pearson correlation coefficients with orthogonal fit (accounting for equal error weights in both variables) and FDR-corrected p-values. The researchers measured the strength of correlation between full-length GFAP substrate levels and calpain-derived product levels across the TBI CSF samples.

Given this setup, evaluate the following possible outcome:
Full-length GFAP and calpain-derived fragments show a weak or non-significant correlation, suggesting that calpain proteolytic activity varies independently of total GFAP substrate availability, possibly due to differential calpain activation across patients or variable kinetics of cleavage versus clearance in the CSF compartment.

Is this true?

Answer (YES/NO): NO